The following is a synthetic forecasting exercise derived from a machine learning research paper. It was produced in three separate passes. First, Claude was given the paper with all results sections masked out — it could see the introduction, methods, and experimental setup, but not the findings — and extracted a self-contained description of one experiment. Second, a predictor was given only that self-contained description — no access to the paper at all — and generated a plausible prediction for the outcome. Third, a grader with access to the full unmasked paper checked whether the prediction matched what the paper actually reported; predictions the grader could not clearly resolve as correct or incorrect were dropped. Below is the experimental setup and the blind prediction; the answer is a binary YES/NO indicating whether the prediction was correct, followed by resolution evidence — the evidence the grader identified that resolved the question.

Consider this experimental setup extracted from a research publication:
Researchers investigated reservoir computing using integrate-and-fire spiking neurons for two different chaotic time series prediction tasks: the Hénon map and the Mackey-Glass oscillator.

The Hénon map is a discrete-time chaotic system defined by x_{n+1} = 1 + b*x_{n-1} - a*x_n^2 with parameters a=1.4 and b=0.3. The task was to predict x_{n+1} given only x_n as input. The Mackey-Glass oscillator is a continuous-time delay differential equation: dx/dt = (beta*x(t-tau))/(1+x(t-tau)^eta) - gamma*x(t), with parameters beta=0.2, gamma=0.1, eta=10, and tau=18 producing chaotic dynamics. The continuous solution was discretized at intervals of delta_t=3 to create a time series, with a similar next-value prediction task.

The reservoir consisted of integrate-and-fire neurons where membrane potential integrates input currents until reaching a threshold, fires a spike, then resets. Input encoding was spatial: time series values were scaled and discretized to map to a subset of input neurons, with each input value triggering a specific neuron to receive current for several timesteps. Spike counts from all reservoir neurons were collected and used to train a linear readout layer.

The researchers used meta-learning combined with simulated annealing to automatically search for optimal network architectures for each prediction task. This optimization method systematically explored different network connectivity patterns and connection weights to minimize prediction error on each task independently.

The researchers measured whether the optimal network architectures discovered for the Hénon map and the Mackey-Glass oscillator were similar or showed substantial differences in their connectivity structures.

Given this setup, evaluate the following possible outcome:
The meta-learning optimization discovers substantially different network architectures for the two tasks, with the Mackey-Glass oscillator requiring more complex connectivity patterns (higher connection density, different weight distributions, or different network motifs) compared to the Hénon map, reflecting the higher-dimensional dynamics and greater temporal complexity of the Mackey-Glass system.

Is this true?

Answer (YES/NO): NO